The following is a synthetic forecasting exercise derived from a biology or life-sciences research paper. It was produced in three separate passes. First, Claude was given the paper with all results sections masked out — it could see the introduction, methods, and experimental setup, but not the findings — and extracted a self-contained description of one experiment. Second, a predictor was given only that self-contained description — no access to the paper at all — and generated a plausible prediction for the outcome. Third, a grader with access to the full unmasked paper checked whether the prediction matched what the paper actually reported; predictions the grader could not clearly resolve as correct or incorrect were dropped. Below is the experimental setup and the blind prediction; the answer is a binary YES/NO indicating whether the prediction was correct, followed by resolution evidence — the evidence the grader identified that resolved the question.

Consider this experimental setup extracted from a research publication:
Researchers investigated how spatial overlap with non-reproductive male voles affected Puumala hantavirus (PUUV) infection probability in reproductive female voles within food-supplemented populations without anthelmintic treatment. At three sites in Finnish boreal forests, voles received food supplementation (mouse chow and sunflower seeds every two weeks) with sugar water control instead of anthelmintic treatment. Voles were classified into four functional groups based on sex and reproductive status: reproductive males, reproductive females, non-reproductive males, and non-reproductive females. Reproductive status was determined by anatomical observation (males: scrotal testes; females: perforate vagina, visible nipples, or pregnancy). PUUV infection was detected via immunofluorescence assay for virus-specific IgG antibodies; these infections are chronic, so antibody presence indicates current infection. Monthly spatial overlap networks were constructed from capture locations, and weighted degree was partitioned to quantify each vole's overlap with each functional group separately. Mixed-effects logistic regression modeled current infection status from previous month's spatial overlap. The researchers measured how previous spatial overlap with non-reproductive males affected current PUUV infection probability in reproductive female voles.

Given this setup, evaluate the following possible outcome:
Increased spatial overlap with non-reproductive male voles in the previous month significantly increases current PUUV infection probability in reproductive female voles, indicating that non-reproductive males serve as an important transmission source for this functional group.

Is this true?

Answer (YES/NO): YES